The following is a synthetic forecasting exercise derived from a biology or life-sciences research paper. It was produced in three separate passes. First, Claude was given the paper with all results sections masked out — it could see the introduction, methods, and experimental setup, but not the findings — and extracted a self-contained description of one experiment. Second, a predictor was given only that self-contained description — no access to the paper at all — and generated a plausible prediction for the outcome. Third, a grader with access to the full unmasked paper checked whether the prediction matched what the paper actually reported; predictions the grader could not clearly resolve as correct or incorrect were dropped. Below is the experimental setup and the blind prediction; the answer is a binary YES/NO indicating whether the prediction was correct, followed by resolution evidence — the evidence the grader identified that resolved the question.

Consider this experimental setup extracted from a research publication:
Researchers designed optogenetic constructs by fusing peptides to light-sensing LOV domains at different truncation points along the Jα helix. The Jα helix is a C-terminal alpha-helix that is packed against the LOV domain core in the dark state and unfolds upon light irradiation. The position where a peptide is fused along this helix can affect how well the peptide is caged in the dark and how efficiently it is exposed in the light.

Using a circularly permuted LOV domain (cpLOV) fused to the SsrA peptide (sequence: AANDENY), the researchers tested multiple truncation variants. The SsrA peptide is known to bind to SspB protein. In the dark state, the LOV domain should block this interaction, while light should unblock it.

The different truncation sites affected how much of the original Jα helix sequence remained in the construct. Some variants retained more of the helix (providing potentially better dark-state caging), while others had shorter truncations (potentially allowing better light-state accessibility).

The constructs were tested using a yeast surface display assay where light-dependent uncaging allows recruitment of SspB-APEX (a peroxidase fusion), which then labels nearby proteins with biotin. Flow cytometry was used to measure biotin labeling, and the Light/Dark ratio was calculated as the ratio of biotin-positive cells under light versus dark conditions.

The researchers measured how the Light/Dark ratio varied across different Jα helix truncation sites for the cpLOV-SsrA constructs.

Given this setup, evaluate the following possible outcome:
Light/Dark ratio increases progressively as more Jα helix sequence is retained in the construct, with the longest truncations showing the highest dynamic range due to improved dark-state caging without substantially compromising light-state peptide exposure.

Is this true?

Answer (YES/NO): NO